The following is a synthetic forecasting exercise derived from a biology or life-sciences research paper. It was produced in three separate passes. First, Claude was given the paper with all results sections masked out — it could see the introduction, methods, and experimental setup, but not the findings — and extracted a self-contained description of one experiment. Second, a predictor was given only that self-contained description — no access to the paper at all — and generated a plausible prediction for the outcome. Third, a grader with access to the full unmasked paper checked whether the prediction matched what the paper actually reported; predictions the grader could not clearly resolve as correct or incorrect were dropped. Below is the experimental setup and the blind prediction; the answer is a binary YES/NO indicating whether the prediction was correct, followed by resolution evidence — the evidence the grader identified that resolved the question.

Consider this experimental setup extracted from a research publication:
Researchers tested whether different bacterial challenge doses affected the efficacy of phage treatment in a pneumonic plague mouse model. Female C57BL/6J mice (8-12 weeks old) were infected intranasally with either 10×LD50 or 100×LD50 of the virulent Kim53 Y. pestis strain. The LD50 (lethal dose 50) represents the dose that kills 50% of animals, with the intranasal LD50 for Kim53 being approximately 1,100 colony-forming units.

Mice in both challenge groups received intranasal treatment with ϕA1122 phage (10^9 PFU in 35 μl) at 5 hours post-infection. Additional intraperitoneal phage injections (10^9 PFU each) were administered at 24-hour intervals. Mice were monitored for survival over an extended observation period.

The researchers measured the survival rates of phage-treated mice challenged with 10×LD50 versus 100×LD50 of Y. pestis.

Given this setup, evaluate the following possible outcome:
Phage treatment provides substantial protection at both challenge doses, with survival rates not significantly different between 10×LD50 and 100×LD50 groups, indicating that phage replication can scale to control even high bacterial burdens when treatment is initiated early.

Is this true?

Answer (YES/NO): NO